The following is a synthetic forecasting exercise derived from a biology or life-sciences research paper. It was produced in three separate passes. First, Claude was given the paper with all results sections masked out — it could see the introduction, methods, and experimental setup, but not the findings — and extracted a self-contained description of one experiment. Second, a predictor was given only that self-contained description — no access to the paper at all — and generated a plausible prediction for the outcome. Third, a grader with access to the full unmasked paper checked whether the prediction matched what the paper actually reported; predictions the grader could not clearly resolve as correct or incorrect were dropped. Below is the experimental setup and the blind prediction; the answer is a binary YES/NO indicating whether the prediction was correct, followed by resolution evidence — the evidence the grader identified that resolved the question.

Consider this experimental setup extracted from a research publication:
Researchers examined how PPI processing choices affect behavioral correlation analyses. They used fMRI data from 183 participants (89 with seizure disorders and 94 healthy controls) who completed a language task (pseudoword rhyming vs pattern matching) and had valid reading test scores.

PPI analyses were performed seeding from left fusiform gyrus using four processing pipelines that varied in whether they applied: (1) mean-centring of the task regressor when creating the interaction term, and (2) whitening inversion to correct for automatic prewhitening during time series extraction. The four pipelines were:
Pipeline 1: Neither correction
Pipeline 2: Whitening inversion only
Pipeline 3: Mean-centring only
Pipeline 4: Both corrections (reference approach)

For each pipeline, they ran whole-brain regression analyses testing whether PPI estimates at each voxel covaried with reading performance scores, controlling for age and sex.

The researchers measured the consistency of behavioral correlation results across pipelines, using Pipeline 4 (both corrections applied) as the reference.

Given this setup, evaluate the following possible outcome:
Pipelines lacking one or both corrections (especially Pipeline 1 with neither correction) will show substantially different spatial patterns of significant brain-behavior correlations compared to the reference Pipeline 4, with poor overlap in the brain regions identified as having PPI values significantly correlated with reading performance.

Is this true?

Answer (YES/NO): NO